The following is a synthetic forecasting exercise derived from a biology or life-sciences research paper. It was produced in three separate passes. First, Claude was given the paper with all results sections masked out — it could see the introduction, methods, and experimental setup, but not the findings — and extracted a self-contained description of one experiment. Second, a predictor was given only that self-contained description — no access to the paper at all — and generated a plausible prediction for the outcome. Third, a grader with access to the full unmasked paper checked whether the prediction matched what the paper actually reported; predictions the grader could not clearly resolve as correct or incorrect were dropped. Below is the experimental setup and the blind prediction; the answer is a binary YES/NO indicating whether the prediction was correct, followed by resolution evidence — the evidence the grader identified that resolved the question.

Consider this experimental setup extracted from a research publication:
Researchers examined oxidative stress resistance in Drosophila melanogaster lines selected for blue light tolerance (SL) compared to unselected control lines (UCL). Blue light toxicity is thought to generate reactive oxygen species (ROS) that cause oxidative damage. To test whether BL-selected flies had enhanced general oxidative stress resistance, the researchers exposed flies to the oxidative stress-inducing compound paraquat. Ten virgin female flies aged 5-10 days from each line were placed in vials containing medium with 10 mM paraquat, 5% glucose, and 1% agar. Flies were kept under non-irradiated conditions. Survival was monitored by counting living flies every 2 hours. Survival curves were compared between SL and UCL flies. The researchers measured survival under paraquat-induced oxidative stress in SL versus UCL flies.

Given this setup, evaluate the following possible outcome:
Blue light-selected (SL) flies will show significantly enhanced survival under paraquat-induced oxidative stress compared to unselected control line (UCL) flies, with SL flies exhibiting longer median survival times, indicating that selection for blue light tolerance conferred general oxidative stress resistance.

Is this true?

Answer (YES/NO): YES